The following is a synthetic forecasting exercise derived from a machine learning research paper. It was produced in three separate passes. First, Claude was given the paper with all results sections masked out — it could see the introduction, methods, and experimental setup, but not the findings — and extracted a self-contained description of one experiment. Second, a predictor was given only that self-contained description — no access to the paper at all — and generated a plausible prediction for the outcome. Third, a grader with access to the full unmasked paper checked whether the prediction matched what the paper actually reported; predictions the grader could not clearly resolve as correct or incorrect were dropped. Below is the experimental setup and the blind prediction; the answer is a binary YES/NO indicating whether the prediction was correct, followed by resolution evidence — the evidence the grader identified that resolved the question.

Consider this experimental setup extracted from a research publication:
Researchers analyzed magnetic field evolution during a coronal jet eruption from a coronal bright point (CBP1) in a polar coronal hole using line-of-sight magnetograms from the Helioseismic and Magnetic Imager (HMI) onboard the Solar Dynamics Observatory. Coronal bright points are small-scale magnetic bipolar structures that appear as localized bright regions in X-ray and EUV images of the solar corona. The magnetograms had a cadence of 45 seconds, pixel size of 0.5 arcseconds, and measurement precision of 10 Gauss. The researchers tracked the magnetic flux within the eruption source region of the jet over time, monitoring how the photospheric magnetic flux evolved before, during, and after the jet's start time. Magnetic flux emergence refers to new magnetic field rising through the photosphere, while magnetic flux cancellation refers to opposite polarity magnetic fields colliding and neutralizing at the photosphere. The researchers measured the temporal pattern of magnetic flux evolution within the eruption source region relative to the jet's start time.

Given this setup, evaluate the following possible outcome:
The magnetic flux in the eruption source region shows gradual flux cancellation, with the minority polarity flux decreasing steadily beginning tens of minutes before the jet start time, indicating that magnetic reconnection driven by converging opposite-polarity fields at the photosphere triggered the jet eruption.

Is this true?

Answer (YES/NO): NO